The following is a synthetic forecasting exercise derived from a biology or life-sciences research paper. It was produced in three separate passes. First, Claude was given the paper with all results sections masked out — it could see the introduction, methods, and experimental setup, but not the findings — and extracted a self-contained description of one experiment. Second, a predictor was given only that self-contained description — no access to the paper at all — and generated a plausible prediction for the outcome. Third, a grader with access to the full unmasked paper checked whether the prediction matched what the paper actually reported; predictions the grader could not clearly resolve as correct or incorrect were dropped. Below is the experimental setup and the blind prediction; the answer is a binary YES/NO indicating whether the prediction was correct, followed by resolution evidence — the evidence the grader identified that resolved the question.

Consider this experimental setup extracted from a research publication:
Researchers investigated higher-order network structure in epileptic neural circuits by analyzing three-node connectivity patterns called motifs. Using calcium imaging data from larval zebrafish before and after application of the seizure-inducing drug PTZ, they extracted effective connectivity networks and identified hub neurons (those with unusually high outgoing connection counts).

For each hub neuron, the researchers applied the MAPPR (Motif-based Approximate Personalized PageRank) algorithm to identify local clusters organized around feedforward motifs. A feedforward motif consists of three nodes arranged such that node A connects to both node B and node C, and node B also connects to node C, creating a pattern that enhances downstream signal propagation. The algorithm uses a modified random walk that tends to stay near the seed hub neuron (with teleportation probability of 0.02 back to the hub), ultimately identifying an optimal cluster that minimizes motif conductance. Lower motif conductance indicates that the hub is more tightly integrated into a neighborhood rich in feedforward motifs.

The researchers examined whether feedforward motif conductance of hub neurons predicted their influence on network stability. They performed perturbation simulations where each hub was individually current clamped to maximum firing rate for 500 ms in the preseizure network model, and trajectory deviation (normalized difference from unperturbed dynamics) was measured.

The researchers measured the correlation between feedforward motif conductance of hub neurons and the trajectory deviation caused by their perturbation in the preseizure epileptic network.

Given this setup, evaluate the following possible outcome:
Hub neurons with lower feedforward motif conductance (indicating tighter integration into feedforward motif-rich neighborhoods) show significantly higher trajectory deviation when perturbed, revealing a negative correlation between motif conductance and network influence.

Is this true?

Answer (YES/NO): NO